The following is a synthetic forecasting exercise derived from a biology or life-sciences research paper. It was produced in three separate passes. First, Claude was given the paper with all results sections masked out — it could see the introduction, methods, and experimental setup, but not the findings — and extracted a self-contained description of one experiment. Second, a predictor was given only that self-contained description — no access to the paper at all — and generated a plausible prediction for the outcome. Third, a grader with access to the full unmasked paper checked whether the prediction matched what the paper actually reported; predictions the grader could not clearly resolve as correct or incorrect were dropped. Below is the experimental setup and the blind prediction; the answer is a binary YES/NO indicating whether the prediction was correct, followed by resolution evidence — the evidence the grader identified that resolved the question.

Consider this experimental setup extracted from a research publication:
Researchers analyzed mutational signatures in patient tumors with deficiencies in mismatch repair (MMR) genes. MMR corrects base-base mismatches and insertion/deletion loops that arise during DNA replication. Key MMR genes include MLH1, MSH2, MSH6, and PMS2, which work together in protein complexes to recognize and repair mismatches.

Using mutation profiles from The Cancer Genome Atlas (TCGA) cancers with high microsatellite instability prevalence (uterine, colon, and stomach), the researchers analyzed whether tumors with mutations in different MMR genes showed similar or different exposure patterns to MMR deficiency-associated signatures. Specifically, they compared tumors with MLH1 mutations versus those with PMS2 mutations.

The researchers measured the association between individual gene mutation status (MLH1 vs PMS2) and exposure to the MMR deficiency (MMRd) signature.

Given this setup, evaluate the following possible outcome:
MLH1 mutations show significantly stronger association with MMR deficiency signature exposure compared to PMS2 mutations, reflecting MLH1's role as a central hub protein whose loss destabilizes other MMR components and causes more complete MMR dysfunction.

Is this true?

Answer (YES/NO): NO